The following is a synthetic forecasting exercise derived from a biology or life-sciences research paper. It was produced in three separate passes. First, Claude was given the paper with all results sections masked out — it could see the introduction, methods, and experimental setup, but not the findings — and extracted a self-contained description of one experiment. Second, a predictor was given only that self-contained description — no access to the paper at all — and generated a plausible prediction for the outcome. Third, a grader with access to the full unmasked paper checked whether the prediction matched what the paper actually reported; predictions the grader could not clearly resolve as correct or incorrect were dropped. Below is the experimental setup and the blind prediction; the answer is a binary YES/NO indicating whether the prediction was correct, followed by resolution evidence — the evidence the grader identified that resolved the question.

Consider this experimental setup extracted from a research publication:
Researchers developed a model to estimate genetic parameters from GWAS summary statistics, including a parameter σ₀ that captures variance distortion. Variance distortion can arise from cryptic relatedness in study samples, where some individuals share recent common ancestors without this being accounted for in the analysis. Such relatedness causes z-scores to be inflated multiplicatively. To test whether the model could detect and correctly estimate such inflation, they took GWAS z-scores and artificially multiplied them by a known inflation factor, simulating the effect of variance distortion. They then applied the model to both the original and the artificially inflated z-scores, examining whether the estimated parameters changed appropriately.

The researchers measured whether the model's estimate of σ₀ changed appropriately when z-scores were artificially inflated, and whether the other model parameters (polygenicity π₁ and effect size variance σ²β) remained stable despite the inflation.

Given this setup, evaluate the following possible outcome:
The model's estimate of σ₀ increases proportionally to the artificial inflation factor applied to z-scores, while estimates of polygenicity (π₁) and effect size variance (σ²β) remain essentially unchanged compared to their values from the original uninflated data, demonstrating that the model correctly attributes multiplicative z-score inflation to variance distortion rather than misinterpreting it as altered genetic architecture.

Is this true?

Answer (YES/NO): YES